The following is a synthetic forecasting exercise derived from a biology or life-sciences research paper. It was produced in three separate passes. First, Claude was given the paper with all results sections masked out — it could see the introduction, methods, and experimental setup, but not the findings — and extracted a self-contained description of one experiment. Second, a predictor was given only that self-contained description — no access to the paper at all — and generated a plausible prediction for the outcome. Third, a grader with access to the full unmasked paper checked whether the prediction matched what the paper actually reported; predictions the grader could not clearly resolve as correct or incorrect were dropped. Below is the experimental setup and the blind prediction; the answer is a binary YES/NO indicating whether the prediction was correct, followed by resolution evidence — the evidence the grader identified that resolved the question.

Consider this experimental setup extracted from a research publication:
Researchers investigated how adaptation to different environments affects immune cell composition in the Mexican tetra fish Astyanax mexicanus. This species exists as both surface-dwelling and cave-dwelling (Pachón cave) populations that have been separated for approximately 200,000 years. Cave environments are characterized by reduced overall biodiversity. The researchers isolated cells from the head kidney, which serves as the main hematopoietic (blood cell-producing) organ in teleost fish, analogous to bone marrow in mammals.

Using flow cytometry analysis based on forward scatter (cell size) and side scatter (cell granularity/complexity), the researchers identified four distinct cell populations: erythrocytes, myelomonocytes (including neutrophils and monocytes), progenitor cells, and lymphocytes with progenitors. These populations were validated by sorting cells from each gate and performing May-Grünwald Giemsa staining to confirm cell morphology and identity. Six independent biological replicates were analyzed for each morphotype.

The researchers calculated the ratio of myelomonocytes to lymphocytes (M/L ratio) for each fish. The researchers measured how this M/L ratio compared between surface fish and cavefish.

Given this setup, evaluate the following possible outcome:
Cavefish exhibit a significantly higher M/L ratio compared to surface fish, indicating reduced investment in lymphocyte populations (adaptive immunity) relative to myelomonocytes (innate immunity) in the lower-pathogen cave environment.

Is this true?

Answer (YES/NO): NO